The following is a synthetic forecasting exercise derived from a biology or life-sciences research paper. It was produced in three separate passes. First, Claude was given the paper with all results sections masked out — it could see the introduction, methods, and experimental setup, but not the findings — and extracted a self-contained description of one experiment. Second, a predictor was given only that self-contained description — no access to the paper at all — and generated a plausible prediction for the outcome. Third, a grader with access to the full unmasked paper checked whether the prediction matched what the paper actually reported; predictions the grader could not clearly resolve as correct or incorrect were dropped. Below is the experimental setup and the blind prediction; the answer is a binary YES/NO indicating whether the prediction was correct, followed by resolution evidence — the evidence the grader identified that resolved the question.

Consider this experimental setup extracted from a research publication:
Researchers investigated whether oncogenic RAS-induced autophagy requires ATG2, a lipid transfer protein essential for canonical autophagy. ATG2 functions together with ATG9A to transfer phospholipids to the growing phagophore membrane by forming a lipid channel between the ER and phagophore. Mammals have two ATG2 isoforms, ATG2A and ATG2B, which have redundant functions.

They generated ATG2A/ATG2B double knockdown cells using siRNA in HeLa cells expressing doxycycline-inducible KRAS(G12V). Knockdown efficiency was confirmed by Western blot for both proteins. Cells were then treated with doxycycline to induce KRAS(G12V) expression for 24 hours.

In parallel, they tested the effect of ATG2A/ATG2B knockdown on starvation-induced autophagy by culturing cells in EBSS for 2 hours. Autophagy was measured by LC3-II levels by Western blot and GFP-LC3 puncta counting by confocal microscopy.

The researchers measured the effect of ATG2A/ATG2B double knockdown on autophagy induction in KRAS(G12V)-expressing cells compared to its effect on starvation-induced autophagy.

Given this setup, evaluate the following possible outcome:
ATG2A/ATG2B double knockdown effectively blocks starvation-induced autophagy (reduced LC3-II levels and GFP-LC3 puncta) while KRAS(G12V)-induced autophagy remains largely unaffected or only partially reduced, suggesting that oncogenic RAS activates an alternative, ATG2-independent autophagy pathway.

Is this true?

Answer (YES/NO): YES